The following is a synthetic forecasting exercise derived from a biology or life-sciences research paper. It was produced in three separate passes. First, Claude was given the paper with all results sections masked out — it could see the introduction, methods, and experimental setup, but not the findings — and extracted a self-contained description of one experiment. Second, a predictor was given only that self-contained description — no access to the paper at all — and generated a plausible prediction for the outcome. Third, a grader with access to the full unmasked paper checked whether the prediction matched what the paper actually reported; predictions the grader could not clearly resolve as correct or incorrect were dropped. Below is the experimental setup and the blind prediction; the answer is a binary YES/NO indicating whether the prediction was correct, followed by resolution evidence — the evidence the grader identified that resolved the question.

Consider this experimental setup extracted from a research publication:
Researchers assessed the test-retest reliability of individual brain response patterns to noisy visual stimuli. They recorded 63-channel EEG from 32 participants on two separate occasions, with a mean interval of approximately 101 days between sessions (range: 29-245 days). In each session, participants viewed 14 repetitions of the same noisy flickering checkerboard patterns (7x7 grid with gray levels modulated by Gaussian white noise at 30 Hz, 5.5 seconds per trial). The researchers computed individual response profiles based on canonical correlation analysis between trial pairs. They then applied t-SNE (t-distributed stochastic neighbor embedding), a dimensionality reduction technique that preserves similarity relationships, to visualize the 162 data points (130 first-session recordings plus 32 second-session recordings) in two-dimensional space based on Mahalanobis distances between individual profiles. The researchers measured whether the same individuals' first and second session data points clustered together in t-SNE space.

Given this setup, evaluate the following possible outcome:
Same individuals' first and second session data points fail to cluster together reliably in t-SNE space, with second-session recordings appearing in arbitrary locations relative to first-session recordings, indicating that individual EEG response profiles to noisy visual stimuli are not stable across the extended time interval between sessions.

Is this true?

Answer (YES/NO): NO